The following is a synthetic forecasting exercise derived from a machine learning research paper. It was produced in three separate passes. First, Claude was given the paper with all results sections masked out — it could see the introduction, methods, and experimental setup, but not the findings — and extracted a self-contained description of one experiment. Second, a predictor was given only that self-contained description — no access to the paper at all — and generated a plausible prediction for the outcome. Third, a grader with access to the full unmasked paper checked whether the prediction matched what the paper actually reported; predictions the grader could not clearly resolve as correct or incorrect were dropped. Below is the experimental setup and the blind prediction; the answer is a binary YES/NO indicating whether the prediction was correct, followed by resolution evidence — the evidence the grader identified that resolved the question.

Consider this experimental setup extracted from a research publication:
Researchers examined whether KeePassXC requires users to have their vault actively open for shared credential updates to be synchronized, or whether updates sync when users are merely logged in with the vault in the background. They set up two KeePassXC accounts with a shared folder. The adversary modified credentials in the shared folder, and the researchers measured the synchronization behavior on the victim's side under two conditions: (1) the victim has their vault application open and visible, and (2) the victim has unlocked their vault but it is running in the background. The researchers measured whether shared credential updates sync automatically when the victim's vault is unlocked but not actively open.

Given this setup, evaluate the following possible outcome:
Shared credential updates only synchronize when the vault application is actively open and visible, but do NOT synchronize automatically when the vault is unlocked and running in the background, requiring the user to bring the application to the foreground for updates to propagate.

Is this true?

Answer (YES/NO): NO